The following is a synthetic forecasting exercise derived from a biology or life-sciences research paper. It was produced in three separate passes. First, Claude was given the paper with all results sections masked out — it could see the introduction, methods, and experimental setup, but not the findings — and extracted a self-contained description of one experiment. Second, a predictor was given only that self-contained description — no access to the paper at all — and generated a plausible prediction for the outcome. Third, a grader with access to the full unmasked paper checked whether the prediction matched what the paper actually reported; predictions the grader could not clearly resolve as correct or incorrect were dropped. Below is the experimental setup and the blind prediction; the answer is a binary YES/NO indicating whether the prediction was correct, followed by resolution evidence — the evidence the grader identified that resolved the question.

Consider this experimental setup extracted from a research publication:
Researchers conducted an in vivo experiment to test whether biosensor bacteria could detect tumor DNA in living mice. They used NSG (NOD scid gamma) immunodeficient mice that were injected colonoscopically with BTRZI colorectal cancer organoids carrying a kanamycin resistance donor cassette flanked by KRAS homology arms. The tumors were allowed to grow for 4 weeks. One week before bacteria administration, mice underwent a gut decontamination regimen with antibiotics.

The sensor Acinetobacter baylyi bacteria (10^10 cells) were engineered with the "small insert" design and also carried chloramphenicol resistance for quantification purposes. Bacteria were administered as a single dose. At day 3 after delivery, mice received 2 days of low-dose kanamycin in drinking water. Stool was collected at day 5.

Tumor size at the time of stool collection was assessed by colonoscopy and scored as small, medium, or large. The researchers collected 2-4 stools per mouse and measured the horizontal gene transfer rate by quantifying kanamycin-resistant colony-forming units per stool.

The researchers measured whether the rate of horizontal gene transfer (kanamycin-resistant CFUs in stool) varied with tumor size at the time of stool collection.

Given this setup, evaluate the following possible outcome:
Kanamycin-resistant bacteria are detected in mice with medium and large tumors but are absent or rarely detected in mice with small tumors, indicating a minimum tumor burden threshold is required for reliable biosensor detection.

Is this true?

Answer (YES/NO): NO